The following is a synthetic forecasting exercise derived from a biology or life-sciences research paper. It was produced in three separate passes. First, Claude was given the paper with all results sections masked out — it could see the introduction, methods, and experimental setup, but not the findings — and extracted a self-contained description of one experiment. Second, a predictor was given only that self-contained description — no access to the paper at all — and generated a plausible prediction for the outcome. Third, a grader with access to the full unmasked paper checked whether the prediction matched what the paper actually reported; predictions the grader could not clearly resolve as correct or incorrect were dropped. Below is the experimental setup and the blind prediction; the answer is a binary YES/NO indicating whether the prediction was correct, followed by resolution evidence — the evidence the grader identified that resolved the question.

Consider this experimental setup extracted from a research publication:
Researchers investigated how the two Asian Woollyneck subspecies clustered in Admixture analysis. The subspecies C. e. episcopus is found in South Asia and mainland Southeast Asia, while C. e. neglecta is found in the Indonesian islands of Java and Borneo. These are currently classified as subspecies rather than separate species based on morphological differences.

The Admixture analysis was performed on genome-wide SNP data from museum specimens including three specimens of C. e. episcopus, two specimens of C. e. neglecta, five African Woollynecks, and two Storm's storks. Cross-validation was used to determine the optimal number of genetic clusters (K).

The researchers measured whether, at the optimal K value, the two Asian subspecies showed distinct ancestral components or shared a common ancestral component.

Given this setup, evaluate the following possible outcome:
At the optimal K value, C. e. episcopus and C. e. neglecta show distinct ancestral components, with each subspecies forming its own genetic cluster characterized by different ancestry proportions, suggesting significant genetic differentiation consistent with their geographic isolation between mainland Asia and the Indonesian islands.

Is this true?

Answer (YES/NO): YES